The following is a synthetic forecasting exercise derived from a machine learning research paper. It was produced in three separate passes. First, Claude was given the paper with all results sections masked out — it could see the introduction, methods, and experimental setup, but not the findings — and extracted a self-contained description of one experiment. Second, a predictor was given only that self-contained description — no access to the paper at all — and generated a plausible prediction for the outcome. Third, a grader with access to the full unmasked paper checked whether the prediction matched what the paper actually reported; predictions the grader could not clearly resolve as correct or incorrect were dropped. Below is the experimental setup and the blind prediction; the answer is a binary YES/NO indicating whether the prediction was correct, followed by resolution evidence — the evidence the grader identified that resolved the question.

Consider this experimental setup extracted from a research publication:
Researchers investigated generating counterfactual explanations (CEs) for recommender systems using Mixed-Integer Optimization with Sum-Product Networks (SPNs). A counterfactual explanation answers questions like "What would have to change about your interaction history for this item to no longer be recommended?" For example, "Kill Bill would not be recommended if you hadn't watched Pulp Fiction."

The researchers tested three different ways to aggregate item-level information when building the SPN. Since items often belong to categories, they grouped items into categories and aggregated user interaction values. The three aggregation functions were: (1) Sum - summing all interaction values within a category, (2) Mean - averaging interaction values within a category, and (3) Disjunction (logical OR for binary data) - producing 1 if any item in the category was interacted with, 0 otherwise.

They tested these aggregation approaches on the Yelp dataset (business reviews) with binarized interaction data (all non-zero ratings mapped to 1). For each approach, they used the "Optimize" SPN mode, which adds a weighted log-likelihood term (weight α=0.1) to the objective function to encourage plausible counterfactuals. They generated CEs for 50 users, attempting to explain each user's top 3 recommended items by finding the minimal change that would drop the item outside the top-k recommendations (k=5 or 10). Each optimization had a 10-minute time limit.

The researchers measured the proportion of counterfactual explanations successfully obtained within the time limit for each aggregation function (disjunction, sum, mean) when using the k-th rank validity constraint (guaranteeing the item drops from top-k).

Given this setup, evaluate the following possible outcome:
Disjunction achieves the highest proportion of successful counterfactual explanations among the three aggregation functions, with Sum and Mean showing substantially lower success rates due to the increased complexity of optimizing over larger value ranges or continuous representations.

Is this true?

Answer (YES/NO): NO